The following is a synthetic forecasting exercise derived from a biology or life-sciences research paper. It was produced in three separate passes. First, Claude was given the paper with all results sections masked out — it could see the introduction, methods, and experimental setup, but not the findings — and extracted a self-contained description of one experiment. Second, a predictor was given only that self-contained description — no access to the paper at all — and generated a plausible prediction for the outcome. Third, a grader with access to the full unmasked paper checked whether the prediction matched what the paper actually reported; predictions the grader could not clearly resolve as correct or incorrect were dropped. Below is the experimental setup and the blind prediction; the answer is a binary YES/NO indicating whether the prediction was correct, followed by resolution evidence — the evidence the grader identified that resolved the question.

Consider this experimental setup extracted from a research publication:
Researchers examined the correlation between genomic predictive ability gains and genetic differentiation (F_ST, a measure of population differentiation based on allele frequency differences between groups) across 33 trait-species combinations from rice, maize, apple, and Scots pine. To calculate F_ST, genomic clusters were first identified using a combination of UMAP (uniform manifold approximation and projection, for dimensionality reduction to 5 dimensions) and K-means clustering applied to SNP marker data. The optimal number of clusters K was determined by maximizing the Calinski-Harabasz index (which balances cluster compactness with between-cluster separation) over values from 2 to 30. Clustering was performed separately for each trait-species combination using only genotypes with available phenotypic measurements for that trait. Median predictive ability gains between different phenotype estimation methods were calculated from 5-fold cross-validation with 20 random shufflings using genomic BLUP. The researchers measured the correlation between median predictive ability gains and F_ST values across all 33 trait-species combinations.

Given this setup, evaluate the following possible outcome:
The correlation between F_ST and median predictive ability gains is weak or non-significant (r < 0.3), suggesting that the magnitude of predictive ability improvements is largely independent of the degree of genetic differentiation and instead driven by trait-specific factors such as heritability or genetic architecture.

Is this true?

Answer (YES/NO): YES